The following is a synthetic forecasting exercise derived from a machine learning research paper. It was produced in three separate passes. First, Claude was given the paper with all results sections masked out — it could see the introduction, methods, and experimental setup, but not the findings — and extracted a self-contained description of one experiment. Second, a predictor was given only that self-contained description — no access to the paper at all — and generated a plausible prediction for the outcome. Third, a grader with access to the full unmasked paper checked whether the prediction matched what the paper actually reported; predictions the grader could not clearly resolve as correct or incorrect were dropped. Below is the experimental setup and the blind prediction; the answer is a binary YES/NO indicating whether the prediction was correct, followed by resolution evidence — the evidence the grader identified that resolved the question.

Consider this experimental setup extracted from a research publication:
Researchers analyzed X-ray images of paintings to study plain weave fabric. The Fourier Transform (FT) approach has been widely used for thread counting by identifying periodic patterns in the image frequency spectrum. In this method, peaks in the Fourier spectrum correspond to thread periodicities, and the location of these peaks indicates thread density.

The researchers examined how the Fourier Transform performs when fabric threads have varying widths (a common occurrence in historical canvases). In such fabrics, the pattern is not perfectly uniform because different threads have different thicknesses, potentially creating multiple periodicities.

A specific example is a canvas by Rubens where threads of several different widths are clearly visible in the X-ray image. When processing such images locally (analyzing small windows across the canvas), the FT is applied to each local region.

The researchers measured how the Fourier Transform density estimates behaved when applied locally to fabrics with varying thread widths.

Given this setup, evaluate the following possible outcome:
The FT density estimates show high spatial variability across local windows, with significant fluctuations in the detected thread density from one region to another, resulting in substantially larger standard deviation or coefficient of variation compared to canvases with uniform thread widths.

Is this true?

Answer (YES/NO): YES